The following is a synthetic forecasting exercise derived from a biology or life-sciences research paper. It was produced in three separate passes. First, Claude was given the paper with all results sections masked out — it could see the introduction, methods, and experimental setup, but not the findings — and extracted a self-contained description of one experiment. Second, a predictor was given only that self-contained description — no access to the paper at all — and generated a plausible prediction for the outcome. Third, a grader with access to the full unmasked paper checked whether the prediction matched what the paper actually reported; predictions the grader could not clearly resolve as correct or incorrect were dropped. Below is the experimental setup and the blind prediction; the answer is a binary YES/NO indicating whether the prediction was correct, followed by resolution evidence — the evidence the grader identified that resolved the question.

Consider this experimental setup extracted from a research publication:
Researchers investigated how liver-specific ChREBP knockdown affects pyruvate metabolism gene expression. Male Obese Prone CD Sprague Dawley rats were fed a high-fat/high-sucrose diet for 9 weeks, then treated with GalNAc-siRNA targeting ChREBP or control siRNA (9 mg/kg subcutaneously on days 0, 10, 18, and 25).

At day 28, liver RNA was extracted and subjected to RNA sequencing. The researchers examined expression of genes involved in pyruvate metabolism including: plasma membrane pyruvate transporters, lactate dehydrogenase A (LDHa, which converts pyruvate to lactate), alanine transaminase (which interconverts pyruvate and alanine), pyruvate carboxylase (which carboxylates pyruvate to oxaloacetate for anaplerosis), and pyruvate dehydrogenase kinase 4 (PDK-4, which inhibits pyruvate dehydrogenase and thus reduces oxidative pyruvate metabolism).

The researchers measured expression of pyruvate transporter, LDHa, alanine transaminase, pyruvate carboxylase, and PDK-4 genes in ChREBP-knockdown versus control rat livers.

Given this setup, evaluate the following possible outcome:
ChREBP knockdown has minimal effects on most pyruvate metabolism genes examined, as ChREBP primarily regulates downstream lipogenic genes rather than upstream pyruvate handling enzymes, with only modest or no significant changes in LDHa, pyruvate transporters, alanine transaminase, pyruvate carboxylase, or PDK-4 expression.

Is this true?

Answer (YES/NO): NO